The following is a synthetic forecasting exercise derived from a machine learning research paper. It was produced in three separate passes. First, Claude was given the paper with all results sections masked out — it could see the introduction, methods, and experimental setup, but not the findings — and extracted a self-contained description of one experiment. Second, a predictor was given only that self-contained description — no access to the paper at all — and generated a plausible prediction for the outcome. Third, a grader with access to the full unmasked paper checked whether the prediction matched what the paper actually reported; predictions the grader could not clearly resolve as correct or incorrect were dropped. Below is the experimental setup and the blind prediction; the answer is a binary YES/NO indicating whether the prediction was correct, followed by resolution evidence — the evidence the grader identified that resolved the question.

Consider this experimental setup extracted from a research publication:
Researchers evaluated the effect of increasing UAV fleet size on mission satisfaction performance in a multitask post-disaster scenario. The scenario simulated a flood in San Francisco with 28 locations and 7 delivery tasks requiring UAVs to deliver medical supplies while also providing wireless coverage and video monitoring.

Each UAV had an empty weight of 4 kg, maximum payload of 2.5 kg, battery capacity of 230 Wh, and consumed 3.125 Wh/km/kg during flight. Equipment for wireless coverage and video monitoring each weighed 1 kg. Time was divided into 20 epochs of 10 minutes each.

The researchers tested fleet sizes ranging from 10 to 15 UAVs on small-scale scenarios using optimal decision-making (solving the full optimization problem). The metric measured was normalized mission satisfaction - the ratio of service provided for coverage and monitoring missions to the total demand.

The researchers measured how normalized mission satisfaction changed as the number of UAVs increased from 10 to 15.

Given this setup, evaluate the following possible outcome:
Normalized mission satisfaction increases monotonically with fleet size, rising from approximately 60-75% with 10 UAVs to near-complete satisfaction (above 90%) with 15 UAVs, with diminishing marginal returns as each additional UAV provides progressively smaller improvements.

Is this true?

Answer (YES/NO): NO